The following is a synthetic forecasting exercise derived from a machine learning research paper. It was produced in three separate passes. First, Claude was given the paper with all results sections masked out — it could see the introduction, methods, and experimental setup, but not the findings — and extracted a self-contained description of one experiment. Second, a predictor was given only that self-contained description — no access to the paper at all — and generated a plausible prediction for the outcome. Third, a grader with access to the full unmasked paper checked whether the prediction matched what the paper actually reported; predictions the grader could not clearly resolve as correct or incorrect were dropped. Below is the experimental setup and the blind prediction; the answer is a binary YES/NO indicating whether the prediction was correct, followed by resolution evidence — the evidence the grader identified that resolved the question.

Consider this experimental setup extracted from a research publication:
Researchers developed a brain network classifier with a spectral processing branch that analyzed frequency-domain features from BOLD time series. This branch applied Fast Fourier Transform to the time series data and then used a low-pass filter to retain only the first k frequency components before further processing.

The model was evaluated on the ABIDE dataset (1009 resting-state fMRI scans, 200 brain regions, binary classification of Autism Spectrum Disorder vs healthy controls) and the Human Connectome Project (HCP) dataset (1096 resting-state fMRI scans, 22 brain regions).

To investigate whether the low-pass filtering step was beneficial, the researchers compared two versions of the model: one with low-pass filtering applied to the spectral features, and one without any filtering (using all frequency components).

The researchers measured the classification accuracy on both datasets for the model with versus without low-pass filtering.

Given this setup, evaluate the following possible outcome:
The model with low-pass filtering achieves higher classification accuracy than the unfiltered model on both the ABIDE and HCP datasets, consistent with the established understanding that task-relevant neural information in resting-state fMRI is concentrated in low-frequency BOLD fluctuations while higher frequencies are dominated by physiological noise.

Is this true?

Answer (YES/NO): YES